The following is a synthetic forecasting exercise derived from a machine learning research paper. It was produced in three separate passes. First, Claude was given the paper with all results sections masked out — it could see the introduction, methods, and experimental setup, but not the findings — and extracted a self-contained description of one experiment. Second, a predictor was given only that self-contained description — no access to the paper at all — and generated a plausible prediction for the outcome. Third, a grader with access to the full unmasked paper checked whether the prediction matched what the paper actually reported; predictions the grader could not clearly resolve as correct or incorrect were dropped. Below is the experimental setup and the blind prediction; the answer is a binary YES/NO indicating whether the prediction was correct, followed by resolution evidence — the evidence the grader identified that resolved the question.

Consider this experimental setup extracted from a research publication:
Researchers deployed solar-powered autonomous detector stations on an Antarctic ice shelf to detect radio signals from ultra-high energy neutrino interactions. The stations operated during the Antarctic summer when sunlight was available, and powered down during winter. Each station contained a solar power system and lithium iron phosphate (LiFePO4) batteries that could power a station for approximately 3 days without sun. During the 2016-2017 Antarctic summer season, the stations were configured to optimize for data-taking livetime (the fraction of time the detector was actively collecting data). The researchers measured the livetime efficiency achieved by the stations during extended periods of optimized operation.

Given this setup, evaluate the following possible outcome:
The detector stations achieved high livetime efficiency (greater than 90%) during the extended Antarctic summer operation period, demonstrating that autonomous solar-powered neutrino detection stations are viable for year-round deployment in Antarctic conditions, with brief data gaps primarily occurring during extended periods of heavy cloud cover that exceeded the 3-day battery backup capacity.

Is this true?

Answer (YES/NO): NO